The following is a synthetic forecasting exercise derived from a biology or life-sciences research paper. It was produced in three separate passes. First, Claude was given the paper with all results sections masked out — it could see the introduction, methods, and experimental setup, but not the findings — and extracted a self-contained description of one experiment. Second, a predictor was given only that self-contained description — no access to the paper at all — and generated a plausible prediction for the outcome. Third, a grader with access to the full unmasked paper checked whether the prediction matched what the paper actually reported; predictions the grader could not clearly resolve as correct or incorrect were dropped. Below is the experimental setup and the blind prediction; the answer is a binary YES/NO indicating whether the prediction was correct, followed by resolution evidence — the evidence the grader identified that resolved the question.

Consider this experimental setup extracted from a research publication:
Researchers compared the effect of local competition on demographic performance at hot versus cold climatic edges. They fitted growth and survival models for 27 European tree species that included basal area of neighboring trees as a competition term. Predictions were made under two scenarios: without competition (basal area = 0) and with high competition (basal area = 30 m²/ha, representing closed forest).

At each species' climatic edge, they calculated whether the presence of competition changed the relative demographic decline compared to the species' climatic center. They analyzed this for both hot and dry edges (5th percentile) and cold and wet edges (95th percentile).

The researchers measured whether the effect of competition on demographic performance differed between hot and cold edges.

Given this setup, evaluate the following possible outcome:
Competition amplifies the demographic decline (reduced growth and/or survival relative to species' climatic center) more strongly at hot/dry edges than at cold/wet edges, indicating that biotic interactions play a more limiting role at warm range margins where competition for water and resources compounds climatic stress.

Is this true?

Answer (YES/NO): NO